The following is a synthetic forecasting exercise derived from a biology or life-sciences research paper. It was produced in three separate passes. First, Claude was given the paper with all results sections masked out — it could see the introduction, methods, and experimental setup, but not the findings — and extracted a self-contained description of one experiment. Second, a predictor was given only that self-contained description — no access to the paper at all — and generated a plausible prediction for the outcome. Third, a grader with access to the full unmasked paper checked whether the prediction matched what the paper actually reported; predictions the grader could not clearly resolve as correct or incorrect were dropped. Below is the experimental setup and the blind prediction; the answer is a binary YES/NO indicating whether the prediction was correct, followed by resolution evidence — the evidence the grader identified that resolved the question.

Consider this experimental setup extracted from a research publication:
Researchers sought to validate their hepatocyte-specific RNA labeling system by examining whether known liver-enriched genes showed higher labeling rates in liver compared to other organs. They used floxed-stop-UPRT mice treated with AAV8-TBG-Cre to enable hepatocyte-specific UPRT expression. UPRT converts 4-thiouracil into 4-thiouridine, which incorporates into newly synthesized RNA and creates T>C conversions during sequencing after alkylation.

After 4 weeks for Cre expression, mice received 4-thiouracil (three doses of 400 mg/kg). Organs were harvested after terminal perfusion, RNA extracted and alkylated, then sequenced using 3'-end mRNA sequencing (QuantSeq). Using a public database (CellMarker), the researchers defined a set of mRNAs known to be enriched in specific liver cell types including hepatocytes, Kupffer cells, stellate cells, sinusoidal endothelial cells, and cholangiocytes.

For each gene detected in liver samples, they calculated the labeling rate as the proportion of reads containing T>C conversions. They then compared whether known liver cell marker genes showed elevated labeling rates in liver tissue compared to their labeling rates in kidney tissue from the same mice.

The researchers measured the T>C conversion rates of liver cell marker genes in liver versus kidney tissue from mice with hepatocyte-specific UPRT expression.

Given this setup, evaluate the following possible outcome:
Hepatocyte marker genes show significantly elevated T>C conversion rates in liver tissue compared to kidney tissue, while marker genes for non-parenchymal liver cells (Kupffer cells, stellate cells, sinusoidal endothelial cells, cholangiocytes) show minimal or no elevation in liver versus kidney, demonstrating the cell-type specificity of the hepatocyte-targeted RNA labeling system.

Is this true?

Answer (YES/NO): NO